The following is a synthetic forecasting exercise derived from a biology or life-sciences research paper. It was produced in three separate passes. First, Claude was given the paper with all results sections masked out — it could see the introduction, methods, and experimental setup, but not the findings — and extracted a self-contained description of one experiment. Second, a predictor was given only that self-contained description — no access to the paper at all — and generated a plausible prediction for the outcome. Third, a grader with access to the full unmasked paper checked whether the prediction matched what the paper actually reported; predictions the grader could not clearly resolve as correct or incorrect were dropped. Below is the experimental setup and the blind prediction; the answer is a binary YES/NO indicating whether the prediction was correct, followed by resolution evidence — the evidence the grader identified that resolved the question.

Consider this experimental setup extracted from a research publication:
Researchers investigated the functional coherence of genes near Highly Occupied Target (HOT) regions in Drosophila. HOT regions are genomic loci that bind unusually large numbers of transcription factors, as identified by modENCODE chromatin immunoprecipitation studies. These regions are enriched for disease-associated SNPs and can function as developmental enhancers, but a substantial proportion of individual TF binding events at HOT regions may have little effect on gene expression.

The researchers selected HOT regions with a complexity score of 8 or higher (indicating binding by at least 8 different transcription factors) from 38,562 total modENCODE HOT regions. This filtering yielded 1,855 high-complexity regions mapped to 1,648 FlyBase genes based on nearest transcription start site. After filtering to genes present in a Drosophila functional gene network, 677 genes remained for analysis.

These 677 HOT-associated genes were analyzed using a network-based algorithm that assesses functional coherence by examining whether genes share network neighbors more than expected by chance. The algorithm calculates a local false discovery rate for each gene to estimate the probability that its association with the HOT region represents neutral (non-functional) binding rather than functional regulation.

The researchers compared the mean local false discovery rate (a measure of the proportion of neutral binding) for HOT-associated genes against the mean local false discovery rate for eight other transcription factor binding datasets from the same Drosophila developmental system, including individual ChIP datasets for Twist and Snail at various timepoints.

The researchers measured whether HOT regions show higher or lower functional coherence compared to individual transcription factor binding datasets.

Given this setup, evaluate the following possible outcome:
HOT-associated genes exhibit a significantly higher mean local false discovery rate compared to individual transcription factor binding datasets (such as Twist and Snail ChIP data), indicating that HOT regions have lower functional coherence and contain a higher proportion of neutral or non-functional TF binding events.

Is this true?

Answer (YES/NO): NO